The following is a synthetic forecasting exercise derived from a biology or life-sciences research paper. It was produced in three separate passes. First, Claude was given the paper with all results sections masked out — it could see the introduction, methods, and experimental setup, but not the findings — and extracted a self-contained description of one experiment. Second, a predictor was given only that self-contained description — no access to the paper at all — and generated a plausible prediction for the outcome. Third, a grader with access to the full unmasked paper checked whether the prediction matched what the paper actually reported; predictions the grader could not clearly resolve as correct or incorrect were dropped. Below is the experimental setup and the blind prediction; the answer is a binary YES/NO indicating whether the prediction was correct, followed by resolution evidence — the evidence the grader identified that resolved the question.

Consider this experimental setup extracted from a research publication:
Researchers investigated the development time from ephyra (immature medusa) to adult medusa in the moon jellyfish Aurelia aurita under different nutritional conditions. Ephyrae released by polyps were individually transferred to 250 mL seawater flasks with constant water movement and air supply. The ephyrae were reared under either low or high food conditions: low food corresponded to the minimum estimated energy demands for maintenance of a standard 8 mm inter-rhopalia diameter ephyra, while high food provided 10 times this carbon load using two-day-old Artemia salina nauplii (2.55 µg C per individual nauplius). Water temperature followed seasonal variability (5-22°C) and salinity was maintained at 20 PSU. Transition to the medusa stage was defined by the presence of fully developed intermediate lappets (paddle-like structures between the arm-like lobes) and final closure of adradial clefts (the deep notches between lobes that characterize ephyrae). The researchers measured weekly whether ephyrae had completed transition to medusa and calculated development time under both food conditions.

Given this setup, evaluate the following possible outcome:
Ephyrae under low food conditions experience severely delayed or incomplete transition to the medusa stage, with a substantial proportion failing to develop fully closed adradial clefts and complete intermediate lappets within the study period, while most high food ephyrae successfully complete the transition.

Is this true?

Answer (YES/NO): YES